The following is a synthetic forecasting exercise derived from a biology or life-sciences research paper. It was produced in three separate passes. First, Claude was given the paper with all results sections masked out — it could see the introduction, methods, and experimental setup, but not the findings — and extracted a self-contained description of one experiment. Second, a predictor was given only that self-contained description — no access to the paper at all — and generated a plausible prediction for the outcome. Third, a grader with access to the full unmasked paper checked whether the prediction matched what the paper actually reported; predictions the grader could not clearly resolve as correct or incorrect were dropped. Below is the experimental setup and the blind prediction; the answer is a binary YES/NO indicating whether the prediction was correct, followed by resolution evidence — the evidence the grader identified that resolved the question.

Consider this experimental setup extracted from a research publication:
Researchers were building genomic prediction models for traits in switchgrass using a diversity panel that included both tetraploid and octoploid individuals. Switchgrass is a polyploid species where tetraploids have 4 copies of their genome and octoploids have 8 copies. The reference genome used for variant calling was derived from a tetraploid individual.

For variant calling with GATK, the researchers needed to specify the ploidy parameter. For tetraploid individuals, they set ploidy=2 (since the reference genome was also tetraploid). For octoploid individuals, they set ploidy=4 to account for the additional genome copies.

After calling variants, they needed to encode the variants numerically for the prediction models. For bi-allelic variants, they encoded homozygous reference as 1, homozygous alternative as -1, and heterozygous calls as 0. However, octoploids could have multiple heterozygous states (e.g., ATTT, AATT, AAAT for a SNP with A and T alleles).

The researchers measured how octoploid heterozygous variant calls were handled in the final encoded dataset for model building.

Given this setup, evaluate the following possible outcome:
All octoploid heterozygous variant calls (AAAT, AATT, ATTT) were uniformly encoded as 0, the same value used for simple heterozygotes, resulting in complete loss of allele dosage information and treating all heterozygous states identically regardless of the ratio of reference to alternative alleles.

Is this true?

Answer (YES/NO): YES